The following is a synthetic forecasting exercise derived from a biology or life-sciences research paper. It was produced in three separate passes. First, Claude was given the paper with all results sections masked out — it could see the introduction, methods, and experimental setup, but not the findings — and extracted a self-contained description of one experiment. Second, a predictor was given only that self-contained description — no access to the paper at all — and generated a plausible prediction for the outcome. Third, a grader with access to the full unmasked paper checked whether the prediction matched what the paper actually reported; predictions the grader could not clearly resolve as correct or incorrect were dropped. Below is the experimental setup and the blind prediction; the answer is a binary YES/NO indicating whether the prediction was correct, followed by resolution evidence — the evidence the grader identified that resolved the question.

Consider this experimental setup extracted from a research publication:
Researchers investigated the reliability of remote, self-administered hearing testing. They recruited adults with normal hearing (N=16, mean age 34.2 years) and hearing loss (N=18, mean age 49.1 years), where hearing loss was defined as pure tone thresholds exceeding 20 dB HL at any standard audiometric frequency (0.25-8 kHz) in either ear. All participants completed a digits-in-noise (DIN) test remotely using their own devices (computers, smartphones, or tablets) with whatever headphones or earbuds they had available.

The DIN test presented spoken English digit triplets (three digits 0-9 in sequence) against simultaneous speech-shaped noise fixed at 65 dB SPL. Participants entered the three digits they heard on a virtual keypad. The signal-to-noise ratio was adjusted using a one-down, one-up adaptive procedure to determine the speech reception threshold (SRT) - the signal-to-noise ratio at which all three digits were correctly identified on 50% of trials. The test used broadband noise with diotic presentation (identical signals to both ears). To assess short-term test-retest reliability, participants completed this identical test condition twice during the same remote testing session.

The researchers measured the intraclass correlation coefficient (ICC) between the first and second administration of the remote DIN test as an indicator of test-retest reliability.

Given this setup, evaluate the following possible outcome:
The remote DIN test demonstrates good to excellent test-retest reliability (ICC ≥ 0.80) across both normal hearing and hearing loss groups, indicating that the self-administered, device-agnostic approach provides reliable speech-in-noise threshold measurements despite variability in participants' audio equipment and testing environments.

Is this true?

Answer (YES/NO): NO